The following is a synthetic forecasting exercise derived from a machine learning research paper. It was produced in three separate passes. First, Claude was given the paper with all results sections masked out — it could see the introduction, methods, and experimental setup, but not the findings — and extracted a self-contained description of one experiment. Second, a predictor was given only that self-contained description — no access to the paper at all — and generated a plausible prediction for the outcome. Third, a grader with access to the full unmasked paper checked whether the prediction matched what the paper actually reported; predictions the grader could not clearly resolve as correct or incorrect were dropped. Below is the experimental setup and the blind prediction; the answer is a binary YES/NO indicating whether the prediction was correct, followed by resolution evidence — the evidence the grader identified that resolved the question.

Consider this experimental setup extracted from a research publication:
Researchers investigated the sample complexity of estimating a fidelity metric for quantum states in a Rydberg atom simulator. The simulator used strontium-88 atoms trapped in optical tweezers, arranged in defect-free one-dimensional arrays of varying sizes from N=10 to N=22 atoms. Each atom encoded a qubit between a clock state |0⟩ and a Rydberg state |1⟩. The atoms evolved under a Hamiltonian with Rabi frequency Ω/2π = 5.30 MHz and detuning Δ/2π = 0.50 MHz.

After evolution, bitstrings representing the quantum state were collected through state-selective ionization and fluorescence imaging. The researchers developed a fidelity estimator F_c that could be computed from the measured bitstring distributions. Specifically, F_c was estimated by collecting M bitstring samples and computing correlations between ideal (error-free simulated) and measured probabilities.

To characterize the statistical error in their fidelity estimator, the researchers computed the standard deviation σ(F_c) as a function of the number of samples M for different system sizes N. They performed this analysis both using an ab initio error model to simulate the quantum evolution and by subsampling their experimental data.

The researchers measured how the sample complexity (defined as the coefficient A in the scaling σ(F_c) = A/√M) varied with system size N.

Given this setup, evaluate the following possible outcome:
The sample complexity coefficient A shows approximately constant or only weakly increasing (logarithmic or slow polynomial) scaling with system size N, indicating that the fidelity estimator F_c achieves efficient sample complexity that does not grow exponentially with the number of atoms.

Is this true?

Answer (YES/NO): NO